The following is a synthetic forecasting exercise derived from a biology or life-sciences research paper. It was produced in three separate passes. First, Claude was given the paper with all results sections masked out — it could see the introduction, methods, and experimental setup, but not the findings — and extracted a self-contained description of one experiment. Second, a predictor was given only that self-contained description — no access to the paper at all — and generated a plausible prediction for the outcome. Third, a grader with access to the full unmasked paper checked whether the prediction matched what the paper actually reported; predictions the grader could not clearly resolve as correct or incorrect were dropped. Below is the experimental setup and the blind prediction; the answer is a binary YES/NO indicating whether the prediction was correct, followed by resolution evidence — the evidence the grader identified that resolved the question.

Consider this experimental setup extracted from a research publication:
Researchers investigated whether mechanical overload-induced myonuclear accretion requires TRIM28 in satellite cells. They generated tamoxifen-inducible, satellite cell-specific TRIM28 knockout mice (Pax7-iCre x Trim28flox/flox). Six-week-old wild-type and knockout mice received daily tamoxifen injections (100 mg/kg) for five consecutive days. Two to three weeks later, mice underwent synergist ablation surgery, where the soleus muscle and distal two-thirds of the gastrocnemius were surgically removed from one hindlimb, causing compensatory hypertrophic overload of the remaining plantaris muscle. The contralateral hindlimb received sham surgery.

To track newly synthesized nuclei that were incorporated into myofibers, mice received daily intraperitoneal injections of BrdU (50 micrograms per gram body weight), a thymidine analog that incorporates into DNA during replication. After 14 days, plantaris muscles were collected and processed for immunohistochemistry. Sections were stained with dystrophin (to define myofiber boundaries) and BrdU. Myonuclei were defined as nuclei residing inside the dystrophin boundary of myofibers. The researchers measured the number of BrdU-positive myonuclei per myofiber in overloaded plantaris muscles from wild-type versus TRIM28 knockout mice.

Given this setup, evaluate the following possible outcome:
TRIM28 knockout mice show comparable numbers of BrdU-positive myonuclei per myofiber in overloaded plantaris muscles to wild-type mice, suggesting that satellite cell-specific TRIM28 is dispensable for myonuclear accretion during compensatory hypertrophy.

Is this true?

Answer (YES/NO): NO